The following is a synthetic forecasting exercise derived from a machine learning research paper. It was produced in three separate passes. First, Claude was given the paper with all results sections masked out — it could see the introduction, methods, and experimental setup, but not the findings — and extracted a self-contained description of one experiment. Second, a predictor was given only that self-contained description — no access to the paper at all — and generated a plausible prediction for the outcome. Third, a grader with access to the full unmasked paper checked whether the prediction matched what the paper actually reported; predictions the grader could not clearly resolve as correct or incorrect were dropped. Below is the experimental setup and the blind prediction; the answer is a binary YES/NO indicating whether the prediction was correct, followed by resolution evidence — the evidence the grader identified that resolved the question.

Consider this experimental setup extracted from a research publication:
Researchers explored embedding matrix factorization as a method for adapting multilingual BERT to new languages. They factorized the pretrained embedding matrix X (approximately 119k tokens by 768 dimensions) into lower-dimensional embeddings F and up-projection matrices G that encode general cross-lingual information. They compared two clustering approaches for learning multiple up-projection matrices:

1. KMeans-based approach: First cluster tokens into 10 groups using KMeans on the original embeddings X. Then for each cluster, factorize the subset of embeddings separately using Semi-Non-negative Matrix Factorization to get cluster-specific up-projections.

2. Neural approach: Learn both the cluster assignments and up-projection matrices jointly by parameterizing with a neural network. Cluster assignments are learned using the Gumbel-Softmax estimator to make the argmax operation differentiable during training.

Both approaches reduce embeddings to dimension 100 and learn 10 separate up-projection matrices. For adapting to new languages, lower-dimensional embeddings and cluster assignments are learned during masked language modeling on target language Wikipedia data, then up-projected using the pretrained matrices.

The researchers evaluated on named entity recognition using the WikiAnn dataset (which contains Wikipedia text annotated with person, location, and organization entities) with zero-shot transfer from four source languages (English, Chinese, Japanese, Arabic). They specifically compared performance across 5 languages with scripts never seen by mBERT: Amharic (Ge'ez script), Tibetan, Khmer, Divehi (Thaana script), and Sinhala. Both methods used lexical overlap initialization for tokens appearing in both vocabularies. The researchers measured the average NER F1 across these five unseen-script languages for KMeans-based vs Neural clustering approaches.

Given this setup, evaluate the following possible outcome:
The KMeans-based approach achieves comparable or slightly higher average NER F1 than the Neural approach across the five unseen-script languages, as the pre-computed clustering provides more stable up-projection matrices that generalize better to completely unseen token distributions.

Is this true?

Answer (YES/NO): YES